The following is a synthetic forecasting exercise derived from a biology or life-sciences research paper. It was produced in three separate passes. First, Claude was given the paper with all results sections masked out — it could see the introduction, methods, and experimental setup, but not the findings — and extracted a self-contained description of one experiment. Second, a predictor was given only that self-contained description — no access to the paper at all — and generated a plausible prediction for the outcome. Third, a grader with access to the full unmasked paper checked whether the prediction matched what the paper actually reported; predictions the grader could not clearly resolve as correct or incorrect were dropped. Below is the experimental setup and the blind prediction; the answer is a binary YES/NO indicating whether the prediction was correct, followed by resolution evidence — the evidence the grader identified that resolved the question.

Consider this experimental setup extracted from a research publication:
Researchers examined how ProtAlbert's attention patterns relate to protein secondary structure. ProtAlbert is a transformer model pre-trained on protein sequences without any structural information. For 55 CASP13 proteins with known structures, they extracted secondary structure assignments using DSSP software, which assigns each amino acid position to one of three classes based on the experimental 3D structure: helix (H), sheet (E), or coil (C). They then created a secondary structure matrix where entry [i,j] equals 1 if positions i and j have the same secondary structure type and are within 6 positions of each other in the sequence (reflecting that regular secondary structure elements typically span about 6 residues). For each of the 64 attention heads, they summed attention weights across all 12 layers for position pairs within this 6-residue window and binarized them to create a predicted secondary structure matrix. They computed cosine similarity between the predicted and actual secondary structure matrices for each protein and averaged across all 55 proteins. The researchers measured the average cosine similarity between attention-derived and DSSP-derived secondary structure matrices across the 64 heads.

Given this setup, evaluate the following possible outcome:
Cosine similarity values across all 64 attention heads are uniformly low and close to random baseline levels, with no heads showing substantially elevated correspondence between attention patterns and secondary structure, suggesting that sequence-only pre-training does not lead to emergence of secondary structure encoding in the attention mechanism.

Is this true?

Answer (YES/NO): NO